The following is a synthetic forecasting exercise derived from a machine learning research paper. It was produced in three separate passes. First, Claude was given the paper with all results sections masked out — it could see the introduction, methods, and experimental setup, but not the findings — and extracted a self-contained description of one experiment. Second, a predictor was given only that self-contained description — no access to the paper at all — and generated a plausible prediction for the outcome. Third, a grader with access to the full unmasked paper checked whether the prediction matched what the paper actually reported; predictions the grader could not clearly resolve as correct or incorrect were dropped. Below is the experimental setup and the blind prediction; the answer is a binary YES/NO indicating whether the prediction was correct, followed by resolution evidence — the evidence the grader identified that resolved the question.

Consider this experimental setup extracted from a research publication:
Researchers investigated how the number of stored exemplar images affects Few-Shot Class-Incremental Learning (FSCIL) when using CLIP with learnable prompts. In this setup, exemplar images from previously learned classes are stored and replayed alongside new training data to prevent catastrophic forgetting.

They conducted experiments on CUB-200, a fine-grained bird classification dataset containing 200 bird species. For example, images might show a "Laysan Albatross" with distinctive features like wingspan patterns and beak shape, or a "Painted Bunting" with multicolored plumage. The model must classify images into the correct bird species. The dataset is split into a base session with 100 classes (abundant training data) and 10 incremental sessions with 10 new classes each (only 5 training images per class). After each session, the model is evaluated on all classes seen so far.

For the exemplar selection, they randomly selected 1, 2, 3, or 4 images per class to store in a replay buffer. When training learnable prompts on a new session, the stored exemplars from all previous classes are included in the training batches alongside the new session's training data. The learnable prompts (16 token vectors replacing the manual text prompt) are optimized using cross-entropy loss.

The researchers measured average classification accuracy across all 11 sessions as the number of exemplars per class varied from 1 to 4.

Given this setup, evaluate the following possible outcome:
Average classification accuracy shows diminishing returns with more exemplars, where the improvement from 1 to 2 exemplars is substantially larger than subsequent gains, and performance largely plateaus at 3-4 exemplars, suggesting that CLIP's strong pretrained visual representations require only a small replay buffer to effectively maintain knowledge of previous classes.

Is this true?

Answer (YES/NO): NO